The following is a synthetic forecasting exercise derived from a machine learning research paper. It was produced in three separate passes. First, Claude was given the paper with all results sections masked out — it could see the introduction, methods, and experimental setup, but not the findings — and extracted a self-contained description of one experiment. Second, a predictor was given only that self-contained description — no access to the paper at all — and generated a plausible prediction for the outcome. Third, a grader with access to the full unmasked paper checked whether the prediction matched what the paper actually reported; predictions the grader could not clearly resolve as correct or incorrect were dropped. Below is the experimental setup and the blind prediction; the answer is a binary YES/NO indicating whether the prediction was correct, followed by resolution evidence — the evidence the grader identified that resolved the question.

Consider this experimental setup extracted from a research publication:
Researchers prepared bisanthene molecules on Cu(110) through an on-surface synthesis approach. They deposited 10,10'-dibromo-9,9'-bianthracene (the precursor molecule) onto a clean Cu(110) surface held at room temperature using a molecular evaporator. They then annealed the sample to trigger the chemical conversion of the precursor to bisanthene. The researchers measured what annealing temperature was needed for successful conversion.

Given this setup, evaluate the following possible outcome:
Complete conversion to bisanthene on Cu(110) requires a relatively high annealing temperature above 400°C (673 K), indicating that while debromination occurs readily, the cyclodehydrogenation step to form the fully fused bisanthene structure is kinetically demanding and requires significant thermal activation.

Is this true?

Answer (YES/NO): NO